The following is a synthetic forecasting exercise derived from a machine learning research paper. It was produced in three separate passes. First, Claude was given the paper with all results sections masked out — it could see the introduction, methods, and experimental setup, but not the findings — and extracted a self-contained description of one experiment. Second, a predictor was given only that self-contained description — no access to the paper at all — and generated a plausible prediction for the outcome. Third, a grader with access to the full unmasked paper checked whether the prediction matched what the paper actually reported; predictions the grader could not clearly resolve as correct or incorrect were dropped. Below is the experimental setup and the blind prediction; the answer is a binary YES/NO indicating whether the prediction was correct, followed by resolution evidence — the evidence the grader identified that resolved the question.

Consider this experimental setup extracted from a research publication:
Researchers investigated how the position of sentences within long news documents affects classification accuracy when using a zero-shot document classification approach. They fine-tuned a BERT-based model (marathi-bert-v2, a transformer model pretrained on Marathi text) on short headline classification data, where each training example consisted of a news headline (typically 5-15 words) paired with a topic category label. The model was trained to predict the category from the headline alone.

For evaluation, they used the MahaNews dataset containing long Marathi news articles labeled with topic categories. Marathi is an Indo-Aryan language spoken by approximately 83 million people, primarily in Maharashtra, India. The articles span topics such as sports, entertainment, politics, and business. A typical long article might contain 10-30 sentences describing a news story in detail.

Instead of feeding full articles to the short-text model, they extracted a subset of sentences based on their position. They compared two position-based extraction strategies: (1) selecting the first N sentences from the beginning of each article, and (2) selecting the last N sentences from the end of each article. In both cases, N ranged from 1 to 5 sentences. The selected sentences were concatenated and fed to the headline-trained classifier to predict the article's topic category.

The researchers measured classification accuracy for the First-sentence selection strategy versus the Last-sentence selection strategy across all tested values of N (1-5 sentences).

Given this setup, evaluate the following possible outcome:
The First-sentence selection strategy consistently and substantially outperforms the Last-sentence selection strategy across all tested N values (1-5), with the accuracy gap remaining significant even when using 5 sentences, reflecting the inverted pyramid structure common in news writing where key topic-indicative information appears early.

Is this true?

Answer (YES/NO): NO